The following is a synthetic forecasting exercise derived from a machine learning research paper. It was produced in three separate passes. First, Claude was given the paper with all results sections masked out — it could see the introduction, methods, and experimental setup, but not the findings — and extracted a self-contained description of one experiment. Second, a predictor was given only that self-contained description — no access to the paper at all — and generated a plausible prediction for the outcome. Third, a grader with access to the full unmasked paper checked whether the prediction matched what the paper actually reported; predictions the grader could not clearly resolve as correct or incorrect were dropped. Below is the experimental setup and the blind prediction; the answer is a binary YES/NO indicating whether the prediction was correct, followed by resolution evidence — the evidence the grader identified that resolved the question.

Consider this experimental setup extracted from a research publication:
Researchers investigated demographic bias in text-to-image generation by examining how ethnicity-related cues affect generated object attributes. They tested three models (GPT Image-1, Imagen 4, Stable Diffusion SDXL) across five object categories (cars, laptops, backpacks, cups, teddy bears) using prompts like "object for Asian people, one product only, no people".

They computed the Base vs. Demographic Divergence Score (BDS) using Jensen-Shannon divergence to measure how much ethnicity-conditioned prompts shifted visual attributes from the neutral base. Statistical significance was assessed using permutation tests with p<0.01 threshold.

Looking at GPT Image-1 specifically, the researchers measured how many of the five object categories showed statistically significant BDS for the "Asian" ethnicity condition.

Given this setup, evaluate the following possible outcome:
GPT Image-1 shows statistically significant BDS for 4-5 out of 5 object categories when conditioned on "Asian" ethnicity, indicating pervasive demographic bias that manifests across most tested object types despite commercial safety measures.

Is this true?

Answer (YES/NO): NO